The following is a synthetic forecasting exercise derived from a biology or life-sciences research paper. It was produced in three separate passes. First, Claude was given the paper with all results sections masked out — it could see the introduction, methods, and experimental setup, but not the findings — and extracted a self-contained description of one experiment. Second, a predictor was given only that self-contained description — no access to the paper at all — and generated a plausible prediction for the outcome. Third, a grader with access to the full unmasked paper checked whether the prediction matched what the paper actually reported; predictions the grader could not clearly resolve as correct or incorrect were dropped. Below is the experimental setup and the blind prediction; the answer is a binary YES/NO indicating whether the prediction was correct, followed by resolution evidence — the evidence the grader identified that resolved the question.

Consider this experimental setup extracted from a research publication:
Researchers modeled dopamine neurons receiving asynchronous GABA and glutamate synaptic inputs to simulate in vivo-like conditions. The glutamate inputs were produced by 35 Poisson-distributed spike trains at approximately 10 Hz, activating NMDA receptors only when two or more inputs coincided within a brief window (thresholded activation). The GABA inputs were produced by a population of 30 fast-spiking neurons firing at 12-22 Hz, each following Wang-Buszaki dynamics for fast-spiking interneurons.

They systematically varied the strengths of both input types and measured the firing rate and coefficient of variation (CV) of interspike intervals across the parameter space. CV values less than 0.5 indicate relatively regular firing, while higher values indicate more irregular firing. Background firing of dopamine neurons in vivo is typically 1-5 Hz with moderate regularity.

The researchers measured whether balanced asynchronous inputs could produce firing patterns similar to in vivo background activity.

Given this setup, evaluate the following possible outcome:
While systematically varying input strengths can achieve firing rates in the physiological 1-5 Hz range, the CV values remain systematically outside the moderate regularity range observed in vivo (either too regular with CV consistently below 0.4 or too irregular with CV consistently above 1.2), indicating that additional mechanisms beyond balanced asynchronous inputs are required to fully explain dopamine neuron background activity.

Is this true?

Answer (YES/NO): NO